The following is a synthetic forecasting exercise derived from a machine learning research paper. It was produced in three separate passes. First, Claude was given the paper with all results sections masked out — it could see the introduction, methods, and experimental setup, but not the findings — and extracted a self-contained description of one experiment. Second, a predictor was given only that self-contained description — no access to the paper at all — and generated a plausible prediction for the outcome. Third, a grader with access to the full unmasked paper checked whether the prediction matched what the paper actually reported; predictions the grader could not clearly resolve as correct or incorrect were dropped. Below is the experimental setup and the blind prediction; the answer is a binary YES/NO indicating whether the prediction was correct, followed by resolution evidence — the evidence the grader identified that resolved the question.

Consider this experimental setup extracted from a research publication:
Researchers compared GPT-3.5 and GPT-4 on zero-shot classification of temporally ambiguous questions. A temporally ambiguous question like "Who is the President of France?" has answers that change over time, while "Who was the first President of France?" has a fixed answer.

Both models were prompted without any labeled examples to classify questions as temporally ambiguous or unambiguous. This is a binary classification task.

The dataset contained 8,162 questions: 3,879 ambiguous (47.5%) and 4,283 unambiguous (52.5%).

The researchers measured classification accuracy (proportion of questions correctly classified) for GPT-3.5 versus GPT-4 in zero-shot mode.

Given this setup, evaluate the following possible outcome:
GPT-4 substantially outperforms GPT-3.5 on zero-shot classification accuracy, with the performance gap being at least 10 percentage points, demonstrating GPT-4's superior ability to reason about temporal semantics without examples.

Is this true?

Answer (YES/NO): NO